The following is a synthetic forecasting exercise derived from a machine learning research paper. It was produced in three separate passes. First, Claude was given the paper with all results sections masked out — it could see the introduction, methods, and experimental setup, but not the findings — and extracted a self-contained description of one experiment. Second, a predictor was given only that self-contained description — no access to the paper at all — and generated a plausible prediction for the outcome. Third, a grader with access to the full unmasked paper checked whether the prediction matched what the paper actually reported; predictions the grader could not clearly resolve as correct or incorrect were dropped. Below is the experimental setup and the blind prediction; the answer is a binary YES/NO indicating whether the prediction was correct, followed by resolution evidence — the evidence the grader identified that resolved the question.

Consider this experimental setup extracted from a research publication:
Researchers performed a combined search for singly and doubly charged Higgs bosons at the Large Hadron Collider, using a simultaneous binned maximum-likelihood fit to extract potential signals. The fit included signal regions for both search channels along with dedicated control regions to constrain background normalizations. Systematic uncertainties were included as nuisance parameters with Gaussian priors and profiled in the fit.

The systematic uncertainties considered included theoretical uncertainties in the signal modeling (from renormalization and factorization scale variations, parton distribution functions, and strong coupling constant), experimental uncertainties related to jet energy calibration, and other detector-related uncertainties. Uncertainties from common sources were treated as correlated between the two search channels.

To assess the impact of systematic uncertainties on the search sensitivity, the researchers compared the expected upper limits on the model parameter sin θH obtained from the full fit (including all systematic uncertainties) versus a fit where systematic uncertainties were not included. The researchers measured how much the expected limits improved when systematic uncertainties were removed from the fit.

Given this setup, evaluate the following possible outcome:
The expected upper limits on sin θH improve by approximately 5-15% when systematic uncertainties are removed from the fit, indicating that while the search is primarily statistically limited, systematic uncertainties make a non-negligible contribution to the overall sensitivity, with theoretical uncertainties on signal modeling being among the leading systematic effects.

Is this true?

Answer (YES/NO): NO